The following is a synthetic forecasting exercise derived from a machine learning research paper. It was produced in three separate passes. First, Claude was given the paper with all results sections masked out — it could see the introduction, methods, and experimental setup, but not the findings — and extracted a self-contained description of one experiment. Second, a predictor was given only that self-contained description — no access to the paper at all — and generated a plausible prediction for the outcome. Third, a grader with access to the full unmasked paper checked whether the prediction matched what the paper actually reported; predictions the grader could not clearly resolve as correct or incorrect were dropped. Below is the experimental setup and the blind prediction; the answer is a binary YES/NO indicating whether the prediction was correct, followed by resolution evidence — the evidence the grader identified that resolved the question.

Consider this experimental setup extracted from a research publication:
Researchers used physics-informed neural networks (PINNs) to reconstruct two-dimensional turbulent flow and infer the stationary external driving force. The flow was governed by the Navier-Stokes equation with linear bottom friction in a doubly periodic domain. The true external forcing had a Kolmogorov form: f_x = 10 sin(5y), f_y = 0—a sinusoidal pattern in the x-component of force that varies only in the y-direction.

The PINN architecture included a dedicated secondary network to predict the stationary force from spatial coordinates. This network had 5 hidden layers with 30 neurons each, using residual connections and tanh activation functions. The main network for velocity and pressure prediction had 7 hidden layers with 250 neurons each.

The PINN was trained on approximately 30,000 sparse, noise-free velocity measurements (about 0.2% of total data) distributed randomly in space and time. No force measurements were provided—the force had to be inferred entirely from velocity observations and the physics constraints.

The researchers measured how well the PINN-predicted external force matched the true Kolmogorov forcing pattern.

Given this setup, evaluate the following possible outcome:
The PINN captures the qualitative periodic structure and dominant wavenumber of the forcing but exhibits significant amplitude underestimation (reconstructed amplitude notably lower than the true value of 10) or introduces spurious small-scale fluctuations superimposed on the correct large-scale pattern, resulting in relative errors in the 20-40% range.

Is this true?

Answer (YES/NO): NO